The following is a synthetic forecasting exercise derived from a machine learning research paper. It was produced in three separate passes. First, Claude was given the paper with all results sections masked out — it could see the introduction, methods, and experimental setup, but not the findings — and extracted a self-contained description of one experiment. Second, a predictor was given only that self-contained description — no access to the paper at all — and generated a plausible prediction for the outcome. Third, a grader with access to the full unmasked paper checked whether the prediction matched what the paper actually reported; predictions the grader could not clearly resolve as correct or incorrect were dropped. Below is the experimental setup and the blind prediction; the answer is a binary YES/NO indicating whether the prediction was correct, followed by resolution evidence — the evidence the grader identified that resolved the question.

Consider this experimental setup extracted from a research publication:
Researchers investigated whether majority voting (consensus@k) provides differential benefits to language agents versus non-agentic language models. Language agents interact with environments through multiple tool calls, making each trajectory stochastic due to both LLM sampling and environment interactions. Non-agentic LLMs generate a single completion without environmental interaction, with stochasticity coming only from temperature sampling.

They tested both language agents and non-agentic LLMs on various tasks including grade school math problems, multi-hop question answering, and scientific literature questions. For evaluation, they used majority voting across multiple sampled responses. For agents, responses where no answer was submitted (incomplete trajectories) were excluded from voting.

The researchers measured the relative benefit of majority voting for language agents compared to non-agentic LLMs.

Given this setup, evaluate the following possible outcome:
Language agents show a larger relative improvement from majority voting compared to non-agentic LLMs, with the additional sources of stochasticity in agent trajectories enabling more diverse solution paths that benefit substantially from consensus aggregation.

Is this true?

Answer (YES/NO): YES